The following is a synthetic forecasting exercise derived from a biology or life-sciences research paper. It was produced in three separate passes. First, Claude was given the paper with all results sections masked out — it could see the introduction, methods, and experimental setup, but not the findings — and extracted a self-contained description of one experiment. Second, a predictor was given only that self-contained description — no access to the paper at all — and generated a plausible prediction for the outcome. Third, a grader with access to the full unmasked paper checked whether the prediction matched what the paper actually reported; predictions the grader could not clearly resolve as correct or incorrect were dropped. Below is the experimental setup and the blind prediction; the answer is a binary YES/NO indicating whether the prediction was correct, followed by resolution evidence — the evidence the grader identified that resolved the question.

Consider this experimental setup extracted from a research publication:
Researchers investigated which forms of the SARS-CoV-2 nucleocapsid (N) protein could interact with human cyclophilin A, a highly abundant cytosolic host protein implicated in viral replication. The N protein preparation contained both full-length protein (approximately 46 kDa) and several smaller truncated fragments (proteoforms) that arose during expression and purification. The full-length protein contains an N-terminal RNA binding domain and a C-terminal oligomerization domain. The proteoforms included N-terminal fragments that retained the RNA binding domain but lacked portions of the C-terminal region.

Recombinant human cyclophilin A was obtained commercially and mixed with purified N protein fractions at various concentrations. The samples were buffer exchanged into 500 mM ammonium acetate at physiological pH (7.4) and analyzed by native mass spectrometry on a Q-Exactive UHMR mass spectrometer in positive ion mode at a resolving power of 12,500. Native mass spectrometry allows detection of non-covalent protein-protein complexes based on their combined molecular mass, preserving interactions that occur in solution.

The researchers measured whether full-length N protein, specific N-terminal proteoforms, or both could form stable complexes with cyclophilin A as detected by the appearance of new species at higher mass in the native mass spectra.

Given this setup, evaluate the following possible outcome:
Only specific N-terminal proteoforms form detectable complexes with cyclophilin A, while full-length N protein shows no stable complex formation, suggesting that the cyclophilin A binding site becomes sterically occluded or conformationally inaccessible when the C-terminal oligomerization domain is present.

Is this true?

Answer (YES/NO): NO